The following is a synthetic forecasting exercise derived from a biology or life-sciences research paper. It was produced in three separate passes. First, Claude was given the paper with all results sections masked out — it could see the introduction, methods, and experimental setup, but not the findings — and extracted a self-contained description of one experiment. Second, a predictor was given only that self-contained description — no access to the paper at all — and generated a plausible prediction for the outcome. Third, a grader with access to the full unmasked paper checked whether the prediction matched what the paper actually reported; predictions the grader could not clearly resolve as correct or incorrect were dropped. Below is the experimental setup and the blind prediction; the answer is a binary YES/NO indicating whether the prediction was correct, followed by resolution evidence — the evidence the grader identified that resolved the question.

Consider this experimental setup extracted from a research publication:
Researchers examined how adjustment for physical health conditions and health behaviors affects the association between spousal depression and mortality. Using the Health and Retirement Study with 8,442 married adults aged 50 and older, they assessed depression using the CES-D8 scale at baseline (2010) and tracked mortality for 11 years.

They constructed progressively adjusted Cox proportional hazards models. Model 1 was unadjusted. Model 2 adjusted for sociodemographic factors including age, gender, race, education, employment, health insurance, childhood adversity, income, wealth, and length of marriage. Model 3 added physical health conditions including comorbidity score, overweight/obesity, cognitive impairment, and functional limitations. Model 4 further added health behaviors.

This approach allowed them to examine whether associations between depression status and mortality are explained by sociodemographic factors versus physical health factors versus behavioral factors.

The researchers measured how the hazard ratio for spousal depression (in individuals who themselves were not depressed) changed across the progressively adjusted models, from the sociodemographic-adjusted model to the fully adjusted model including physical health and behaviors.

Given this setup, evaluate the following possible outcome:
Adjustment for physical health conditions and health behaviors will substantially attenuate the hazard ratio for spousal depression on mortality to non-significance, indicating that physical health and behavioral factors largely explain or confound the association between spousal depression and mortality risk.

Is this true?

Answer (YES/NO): NO